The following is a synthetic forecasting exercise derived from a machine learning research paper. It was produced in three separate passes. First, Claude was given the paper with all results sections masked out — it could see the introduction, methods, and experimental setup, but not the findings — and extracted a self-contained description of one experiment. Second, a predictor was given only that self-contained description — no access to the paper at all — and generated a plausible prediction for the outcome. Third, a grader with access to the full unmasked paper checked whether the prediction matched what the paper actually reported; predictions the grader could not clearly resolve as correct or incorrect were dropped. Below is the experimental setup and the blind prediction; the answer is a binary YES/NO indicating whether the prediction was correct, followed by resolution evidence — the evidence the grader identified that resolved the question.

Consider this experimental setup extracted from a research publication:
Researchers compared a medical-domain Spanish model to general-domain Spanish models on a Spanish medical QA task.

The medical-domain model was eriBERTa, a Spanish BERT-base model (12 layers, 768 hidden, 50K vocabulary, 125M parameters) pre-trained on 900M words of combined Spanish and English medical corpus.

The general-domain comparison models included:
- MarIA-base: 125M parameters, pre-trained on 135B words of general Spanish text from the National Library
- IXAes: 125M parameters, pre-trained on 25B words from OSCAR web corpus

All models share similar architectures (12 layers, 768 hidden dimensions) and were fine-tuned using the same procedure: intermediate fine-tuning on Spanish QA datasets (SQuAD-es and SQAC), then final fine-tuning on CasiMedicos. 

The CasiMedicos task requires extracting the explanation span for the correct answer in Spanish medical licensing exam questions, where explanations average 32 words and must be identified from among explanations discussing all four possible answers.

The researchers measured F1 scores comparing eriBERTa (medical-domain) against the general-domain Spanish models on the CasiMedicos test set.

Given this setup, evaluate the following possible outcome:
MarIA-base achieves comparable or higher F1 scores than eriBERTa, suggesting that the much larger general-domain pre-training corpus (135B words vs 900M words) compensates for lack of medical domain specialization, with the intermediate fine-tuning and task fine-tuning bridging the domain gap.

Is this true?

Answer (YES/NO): NO